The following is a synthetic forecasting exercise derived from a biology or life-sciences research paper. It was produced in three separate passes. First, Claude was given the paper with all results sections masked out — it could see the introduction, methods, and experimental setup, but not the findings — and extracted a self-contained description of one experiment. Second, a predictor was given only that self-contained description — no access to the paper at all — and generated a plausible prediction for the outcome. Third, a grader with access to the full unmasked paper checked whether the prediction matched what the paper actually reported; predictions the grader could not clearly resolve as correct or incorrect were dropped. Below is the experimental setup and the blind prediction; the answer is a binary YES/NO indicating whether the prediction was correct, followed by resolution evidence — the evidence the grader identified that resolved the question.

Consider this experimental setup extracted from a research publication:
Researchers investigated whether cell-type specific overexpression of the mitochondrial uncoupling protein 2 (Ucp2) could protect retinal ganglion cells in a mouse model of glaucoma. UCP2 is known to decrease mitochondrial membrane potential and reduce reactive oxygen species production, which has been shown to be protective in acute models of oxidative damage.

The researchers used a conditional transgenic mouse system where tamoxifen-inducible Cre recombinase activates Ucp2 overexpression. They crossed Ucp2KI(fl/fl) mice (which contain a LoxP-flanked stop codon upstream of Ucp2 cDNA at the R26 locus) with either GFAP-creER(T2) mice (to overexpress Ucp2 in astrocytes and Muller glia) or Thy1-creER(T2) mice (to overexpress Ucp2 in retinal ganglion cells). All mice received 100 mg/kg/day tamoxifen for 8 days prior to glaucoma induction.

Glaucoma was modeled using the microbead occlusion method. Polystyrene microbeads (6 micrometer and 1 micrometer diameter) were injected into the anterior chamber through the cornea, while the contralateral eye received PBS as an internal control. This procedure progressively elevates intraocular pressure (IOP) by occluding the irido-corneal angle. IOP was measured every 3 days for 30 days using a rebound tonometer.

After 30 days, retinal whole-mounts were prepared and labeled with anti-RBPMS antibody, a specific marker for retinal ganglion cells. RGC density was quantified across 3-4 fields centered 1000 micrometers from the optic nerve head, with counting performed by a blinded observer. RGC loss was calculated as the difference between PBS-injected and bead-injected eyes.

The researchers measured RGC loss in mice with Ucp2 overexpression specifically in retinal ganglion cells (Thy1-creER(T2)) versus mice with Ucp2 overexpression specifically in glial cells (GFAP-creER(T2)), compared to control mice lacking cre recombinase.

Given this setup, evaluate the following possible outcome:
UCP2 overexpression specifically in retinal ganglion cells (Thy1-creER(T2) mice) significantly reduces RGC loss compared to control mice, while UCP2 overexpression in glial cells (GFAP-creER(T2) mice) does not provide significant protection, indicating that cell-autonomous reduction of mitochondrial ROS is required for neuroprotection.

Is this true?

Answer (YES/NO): YES